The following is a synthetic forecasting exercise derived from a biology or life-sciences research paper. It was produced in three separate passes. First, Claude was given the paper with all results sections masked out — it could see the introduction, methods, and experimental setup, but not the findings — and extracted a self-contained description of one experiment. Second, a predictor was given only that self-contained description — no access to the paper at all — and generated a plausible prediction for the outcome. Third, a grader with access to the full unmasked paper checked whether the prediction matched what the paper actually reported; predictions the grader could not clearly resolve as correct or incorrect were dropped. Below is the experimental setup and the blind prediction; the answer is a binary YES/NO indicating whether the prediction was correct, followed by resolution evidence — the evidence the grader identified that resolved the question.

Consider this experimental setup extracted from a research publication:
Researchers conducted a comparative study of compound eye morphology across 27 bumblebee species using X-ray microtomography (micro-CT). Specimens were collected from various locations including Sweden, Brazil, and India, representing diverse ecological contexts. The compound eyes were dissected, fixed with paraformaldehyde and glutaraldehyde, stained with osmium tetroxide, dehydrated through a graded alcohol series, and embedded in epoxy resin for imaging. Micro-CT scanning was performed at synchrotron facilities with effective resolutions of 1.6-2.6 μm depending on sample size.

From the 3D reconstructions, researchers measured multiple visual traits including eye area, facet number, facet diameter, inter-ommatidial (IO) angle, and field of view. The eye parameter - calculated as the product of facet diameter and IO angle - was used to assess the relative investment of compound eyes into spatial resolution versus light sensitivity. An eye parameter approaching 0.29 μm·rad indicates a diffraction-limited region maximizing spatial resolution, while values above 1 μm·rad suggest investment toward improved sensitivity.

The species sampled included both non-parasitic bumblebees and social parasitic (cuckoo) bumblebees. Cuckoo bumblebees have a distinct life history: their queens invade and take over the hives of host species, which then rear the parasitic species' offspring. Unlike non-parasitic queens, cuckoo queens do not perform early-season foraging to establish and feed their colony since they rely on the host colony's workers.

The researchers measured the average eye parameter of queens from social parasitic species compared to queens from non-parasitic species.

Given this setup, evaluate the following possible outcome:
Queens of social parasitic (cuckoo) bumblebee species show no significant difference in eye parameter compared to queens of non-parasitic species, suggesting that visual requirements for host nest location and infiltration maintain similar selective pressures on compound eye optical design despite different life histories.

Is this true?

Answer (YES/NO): NO